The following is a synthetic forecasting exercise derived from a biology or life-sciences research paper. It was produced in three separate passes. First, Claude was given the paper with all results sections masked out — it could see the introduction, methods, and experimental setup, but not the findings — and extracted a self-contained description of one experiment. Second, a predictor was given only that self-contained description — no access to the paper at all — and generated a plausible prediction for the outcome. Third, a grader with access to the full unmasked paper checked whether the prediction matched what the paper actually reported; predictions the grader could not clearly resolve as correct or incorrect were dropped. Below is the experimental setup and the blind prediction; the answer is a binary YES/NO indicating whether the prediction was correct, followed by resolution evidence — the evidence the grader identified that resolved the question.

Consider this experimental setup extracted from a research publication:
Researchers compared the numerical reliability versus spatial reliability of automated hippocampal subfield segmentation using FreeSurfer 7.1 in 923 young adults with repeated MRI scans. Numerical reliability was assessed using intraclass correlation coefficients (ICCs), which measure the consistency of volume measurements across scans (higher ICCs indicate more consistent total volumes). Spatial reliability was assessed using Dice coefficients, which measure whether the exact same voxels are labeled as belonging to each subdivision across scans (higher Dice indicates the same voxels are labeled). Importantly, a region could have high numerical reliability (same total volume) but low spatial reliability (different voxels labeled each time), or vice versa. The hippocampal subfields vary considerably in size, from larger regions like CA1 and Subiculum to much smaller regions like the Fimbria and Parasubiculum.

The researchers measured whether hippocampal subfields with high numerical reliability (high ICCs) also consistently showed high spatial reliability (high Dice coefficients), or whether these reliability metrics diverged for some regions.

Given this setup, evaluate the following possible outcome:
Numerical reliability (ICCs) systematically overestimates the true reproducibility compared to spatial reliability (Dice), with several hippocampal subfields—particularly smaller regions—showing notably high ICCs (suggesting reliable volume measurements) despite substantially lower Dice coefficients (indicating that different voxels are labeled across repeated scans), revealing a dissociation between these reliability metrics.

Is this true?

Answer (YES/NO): NO